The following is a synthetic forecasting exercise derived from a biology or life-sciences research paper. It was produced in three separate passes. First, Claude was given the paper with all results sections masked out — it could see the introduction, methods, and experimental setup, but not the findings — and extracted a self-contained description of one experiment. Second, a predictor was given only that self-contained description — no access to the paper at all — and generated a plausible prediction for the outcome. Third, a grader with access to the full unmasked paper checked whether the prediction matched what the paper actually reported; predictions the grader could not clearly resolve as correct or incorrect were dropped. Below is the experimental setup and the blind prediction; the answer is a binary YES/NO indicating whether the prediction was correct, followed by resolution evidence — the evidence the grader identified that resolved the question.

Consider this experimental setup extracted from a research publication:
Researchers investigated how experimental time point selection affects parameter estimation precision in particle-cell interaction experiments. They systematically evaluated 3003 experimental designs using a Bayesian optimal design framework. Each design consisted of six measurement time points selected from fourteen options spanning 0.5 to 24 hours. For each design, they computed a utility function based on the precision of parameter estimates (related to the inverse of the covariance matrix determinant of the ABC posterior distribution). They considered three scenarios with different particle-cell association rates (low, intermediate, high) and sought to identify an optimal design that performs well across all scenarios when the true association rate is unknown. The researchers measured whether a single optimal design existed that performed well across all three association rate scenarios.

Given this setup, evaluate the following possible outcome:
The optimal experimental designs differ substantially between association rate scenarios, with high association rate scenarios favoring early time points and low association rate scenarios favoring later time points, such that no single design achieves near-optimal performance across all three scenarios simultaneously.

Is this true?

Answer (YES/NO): NO